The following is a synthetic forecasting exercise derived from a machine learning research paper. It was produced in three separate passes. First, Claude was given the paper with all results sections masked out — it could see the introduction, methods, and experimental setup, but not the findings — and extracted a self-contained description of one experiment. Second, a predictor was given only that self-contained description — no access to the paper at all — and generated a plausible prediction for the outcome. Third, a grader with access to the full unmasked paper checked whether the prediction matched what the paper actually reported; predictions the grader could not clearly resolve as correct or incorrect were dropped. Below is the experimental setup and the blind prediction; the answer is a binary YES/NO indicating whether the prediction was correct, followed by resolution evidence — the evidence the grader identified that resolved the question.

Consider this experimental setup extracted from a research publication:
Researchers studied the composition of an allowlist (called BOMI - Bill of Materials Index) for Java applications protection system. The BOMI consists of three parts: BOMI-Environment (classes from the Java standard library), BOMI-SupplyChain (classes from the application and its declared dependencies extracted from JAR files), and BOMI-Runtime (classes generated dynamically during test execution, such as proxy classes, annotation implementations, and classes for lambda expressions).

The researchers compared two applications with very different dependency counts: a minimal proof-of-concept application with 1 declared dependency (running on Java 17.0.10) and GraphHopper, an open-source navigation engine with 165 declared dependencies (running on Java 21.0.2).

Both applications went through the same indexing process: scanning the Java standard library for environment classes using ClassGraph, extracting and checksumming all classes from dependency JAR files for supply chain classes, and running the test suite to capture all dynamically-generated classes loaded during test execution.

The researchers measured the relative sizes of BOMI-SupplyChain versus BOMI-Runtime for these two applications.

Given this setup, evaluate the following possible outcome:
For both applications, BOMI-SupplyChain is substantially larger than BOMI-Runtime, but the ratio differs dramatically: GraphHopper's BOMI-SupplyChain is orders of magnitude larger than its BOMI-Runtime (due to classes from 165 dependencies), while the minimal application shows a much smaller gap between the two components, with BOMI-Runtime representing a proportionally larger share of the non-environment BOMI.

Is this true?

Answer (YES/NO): NO